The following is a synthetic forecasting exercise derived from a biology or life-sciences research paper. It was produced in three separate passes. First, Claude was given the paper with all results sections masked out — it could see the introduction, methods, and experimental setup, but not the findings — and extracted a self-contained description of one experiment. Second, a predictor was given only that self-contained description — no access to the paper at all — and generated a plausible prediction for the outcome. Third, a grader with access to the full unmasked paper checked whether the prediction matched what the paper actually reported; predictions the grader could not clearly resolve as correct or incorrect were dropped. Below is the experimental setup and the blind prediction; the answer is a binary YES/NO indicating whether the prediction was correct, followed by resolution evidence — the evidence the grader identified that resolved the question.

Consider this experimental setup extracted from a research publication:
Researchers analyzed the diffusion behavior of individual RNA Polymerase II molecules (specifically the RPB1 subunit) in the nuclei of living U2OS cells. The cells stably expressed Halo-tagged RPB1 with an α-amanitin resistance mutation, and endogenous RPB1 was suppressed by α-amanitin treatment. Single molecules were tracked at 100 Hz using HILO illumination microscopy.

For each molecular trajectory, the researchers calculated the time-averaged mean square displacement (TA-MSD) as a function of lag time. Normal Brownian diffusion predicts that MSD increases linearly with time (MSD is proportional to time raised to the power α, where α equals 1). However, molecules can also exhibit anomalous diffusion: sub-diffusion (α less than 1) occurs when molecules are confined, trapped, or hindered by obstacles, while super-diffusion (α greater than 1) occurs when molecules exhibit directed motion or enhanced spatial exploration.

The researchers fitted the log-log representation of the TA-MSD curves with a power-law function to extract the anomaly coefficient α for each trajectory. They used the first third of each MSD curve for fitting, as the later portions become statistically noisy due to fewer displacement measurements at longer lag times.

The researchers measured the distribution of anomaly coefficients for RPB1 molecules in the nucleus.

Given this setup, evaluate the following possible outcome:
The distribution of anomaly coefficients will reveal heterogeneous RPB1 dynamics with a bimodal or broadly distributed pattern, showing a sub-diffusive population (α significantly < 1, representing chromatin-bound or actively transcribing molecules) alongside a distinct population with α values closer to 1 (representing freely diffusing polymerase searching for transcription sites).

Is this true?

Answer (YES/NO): YES